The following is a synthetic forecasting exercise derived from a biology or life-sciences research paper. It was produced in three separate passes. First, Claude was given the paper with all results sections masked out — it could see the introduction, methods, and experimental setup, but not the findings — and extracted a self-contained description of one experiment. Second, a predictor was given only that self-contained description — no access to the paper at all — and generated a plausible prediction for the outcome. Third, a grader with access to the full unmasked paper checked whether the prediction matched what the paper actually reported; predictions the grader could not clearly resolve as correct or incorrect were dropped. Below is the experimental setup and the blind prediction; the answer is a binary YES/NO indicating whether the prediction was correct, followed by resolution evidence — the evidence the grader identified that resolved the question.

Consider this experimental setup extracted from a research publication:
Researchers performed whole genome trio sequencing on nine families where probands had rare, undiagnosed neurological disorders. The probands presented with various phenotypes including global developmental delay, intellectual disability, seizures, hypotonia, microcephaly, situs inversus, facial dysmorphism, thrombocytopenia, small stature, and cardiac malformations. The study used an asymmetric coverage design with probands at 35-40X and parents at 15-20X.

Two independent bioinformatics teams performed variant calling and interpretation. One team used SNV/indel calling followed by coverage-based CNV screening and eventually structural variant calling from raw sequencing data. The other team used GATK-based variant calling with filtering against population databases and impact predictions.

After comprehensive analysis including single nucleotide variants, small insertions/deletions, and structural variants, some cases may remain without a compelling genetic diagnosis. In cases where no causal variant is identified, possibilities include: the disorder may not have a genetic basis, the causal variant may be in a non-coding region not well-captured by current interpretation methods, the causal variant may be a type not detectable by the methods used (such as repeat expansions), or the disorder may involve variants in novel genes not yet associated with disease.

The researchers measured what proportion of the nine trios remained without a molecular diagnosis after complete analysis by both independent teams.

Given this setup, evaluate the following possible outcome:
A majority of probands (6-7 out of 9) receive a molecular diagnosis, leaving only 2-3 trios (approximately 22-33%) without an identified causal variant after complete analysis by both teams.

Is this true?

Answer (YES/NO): YES